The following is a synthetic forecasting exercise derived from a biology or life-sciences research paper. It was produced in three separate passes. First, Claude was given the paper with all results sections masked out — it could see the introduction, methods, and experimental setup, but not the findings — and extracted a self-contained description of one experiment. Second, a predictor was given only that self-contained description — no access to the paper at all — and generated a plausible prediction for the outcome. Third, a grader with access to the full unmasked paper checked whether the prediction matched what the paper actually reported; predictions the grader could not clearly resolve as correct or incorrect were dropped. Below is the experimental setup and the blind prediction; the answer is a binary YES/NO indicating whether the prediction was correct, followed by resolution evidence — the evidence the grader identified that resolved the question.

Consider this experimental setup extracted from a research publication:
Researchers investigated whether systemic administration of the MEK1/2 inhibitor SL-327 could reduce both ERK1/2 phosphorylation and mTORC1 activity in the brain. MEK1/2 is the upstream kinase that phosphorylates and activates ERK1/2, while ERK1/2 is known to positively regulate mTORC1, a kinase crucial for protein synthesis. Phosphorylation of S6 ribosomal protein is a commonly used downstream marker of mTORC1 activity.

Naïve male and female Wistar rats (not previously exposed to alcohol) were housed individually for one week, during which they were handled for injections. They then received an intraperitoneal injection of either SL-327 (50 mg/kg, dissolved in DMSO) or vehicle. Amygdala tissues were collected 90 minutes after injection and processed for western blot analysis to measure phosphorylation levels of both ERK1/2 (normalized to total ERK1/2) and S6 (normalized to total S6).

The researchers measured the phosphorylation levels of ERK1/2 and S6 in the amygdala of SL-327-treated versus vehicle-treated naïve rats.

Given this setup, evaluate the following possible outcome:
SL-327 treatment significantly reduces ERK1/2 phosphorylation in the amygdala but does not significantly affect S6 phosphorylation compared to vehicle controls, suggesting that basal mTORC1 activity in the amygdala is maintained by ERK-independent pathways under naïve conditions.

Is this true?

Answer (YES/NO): YES